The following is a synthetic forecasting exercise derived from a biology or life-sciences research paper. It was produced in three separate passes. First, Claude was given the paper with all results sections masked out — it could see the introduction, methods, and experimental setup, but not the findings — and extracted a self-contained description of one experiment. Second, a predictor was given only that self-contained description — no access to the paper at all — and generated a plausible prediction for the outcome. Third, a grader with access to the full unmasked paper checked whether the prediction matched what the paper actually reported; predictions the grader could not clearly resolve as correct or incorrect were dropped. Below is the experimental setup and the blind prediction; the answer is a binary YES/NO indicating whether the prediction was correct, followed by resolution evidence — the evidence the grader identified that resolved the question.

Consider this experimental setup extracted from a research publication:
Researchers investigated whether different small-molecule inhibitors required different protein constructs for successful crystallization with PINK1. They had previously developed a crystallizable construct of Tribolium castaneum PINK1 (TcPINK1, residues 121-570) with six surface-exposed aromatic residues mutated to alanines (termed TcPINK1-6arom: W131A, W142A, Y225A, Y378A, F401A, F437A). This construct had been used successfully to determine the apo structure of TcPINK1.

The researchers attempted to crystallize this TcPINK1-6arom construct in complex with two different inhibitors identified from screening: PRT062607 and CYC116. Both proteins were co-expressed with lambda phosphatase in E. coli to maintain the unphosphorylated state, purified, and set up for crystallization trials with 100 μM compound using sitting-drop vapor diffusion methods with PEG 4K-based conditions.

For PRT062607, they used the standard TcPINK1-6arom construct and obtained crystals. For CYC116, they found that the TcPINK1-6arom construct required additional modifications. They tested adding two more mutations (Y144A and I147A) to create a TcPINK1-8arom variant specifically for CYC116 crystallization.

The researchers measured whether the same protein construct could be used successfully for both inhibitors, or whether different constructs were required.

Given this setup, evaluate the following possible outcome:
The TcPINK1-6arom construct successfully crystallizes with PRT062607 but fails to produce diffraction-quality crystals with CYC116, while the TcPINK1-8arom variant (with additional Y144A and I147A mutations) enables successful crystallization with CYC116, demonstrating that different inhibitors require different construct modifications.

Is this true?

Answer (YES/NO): YES